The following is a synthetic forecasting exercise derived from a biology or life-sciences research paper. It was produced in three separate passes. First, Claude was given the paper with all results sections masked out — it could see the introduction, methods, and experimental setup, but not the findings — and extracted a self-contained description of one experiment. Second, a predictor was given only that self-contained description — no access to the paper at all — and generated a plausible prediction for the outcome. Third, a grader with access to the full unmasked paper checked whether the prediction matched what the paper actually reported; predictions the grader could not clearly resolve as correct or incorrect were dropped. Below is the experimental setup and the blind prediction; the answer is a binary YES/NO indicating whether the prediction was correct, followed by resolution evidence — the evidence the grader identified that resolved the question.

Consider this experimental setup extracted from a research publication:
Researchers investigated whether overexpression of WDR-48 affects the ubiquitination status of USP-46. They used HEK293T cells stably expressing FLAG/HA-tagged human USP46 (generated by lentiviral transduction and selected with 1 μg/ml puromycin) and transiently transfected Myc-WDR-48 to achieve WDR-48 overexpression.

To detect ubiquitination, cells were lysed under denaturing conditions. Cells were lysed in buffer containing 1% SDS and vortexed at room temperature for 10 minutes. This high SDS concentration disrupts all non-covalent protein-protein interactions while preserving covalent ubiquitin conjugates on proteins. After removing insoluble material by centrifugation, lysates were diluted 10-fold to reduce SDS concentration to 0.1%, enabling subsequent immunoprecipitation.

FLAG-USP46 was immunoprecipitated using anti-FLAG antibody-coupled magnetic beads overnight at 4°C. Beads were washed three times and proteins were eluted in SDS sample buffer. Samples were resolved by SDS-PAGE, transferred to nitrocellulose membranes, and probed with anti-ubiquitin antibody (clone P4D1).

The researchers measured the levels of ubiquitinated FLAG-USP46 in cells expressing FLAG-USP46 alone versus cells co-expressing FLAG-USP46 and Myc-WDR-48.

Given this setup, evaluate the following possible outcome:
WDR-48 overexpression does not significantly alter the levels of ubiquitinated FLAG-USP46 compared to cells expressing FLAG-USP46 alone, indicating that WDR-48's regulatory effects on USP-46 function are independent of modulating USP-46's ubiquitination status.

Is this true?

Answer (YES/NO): NO